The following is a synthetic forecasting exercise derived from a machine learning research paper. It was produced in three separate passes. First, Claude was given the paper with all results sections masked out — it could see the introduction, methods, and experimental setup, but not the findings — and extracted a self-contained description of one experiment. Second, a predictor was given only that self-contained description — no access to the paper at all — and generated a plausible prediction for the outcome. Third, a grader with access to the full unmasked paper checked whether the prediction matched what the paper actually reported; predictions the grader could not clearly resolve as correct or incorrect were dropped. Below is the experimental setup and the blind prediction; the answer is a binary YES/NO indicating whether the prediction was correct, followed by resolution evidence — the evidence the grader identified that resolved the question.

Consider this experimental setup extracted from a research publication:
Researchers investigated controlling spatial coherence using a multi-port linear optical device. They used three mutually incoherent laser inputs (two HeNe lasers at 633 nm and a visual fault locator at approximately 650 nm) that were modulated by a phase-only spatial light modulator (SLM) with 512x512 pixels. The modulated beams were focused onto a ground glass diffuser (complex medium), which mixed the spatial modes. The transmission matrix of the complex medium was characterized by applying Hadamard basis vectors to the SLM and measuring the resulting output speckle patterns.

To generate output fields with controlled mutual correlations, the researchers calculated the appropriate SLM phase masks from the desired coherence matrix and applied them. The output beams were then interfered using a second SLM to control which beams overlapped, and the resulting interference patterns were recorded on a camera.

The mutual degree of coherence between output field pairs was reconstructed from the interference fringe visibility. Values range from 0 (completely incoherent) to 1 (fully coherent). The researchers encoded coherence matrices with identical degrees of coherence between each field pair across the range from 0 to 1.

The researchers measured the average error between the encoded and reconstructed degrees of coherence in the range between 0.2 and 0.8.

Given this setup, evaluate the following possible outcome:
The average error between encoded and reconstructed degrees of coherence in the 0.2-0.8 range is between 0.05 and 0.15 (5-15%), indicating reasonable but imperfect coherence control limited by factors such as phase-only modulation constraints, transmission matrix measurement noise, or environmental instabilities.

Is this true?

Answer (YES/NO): NO